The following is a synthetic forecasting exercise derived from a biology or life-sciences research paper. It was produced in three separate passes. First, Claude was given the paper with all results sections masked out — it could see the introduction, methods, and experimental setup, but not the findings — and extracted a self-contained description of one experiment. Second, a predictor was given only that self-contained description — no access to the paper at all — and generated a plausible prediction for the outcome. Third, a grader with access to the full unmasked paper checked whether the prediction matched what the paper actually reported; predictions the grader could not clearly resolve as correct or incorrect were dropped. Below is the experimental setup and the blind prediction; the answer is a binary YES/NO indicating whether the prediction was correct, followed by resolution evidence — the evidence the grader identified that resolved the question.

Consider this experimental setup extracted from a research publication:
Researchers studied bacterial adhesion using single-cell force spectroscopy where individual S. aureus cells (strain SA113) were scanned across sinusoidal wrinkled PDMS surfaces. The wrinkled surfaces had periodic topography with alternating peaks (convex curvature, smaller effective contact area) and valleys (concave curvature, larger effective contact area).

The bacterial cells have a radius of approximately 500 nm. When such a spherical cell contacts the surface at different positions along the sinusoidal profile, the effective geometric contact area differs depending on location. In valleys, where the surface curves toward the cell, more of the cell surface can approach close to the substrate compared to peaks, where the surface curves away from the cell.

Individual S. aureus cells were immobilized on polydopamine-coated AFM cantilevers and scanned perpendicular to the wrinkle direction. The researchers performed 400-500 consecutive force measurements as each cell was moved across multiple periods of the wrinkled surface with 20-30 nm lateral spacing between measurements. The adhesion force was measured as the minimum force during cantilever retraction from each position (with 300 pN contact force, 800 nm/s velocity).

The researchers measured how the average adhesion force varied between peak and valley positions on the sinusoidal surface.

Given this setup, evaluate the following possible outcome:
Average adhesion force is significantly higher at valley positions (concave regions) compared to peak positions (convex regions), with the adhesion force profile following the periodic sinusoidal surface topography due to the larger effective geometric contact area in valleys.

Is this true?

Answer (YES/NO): YES